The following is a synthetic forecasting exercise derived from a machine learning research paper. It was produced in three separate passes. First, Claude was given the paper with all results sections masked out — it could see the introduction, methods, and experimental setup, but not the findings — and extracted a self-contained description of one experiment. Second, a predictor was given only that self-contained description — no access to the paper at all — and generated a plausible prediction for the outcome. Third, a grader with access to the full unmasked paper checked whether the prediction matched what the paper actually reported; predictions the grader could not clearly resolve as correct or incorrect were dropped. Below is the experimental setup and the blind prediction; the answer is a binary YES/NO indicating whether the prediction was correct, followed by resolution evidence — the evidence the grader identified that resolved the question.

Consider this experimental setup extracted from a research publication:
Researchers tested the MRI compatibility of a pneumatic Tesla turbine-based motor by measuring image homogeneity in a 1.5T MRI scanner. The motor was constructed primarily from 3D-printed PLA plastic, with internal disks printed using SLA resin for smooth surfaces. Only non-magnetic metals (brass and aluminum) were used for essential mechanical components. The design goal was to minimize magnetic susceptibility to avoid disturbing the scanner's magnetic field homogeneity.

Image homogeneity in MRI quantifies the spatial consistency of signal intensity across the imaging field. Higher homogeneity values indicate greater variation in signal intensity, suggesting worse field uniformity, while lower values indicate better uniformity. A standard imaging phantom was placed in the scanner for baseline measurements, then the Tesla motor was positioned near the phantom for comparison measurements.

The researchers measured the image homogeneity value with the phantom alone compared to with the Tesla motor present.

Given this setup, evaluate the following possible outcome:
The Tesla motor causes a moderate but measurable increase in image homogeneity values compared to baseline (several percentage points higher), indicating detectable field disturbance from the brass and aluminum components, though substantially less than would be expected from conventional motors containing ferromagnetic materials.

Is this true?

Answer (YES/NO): NO